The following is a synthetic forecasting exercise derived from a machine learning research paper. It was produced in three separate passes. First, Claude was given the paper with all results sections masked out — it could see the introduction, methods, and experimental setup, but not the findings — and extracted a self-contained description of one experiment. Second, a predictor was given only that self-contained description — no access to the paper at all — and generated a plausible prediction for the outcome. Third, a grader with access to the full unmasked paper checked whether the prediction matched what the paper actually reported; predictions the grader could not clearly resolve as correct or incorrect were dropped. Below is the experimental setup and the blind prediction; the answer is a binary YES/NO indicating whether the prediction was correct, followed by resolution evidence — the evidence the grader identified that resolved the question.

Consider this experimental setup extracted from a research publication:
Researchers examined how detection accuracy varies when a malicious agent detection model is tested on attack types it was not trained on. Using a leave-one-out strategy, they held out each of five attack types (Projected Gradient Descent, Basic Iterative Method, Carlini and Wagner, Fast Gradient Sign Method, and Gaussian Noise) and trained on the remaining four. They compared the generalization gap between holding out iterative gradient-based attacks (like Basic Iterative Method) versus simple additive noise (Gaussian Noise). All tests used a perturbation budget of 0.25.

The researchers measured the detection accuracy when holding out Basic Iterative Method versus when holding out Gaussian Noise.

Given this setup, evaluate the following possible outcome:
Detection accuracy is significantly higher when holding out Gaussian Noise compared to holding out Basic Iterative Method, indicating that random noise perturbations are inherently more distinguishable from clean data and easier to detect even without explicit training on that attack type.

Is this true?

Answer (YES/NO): NO